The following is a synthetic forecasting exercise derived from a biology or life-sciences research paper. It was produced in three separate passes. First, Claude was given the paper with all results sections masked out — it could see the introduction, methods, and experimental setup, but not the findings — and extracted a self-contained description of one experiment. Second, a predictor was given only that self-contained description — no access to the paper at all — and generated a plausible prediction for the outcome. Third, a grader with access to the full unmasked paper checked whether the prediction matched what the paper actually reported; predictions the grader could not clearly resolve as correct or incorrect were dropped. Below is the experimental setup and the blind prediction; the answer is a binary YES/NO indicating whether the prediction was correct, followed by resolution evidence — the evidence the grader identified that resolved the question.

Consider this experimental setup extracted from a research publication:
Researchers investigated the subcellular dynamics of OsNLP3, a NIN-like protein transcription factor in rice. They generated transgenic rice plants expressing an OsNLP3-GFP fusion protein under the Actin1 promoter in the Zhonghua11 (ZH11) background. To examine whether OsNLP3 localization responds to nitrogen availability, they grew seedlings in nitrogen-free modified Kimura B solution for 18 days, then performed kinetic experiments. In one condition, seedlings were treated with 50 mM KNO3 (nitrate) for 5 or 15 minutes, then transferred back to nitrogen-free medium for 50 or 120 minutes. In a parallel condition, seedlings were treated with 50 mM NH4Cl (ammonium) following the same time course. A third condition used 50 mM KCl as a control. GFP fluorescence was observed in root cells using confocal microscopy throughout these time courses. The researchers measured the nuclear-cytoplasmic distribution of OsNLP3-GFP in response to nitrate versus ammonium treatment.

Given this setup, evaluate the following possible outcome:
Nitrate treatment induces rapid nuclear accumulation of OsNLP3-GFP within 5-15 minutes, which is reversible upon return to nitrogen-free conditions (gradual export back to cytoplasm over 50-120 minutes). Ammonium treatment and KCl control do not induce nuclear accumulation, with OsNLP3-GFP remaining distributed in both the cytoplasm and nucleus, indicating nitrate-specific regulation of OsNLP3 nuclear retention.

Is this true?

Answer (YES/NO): YES